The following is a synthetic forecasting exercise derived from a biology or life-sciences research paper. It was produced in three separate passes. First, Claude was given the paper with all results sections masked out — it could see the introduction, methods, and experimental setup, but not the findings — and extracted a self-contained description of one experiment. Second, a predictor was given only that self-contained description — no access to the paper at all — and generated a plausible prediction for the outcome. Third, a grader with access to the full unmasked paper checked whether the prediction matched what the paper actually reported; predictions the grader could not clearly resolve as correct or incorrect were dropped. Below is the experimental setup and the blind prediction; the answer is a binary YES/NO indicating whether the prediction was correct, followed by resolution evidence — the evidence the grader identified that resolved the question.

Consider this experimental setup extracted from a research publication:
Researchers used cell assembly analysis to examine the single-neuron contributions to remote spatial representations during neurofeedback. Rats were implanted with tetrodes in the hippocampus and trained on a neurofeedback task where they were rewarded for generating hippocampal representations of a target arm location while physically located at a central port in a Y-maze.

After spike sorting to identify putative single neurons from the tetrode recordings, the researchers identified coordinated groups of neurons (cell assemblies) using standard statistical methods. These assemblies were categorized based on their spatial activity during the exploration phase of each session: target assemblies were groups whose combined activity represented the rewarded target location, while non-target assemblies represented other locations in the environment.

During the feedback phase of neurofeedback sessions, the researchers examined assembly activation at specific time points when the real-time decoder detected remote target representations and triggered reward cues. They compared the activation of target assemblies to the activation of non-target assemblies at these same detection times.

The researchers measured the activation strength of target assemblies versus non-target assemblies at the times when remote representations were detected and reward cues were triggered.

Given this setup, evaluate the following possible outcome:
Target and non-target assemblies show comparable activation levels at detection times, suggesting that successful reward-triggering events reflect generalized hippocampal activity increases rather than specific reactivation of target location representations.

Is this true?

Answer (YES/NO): NO